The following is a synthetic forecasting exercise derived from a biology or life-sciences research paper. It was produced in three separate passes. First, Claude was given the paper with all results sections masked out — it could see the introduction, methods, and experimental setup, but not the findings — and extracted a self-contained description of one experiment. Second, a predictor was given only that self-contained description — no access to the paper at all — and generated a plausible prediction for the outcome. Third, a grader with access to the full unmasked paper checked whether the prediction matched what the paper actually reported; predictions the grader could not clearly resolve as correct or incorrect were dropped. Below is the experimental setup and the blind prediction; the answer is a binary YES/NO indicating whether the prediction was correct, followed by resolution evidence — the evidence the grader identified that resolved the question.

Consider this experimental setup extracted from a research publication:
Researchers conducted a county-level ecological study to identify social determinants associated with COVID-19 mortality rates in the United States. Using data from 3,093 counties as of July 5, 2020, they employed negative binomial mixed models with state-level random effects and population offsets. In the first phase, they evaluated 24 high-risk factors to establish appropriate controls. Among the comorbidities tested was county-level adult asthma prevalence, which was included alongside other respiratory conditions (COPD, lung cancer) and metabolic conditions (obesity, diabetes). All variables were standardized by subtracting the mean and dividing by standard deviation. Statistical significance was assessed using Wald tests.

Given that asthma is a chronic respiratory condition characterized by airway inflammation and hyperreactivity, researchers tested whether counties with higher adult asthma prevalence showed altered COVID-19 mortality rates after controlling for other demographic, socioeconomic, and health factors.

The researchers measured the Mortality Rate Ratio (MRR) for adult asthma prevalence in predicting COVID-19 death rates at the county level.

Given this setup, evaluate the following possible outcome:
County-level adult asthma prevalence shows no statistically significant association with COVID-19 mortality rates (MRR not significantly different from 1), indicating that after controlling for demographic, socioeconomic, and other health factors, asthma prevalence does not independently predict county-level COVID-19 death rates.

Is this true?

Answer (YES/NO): NO